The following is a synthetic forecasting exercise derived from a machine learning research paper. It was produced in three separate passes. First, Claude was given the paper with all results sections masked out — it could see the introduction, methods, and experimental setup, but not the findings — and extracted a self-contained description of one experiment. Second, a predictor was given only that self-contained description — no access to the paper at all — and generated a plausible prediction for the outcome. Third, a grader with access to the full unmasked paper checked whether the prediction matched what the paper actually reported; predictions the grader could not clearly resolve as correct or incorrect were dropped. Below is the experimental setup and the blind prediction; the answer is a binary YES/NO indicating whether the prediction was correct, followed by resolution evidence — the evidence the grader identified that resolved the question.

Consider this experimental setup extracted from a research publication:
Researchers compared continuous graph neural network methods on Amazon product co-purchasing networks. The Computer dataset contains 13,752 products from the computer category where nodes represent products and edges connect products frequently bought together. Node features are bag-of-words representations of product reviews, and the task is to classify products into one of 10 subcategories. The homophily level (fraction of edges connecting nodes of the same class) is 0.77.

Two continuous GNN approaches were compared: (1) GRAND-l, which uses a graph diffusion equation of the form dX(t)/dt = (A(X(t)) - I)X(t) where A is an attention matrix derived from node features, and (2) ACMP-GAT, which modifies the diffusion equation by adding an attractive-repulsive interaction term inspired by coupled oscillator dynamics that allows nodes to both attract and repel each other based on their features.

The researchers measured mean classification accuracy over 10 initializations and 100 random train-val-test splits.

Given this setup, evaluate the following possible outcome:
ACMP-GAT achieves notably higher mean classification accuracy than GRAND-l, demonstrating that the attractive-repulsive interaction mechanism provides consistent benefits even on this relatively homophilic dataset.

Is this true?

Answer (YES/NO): NO